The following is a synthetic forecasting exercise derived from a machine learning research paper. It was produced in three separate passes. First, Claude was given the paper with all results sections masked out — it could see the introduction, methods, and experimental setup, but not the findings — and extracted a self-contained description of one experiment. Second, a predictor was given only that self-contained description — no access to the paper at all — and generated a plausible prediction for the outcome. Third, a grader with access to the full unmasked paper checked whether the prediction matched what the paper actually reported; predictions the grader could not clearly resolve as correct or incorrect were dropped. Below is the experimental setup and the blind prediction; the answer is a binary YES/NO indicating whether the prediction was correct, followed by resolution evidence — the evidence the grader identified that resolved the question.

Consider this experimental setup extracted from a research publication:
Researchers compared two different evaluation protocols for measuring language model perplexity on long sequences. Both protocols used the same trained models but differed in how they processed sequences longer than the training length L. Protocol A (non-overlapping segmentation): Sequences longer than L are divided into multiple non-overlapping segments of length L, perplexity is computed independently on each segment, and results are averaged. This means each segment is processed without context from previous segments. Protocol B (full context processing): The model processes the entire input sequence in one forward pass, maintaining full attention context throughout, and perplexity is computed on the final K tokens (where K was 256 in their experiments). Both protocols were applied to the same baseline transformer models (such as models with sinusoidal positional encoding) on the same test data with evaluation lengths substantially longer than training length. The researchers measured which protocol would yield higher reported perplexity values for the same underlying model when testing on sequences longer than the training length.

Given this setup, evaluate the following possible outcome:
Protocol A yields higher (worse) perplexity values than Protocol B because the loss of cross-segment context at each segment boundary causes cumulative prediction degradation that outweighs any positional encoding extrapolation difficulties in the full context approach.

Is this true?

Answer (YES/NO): NO